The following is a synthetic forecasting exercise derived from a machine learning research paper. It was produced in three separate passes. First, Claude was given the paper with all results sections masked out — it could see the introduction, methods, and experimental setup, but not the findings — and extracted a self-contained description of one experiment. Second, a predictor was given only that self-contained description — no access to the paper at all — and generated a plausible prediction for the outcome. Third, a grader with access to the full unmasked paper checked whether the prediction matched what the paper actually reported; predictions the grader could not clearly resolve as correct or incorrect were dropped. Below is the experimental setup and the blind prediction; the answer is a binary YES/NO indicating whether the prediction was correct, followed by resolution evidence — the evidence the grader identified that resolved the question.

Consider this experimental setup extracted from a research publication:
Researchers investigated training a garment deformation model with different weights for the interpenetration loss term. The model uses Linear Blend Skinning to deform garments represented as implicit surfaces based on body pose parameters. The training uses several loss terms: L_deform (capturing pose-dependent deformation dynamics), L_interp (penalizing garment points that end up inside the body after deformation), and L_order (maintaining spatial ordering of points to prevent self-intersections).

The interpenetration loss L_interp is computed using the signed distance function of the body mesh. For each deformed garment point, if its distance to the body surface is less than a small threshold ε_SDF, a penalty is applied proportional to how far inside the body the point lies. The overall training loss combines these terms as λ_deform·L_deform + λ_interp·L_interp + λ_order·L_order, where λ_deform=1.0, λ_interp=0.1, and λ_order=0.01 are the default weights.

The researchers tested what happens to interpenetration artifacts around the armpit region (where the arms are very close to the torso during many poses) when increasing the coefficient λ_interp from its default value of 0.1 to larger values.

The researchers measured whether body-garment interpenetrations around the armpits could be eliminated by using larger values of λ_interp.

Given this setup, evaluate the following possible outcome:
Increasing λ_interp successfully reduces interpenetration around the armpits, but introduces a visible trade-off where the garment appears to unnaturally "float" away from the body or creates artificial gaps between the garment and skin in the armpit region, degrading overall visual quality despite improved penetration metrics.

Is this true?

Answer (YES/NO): NO